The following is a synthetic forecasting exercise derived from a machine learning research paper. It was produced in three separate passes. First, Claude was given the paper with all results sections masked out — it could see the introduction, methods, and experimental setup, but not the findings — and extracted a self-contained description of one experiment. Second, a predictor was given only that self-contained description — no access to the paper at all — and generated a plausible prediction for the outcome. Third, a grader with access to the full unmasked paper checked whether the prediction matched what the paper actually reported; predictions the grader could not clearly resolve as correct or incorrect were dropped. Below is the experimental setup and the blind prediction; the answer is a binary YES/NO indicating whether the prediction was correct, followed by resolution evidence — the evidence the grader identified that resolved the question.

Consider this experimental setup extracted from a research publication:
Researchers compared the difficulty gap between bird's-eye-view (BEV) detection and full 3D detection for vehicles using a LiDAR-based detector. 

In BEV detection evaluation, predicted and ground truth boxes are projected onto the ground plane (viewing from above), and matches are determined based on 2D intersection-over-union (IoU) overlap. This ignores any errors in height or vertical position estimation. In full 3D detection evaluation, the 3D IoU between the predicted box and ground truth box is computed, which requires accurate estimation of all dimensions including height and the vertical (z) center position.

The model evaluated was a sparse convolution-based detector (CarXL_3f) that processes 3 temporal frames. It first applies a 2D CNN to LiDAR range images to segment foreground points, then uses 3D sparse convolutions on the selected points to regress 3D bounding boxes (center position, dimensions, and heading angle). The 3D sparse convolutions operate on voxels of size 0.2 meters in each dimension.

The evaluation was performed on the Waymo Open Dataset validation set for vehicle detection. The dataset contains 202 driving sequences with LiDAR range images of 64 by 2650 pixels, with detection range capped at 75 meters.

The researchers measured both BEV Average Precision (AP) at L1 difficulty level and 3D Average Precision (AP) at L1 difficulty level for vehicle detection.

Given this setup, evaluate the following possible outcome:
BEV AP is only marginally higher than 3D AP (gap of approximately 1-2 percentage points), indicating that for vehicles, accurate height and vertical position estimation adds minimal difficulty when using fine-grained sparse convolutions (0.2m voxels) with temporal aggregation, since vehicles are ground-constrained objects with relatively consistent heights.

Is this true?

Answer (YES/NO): NO